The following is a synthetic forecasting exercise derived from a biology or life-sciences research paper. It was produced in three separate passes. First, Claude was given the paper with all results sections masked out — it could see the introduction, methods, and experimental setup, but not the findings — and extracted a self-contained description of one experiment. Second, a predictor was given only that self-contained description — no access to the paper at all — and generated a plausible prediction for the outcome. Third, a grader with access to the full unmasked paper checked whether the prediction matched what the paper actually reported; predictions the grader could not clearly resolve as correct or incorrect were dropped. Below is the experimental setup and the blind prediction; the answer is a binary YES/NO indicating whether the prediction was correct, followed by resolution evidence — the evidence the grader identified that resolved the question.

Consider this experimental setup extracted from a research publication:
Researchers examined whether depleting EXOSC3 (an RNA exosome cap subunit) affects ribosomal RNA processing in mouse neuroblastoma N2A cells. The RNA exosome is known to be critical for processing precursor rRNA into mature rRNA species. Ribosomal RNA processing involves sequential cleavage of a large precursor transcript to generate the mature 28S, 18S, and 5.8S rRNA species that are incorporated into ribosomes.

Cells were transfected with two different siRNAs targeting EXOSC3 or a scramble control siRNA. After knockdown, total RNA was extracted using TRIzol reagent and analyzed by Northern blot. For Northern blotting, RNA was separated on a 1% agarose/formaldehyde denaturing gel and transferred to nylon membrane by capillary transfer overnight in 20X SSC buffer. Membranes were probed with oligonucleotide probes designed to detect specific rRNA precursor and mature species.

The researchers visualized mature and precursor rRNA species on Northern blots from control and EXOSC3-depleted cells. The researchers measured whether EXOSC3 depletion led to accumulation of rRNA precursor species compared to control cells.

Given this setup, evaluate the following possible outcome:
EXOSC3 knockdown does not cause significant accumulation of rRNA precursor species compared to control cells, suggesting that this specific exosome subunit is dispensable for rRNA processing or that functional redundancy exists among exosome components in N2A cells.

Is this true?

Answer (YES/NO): NO